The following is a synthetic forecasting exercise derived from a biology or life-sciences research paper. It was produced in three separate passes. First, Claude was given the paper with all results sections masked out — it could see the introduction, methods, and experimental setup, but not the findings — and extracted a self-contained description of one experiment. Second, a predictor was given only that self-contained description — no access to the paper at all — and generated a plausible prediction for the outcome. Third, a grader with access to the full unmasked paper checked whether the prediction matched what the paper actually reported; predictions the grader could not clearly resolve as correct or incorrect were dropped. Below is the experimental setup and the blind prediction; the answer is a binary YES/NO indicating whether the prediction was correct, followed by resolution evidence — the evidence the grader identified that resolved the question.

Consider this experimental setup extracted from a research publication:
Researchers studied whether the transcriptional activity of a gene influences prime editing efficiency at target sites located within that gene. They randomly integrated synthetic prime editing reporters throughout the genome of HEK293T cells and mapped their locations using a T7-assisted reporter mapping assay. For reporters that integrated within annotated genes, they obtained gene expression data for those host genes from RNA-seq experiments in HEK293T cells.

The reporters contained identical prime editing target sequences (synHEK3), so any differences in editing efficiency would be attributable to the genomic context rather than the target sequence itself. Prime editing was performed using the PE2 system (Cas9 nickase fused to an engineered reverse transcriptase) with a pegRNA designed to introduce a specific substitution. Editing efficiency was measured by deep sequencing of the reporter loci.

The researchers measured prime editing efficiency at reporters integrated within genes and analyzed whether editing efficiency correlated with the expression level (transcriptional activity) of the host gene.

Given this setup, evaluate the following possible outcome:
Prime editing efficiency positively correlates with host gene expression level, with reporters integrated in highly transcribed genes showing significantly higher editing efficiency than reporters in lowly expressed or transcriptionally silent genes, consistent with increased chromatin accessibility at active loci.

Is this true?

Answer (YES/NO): YES